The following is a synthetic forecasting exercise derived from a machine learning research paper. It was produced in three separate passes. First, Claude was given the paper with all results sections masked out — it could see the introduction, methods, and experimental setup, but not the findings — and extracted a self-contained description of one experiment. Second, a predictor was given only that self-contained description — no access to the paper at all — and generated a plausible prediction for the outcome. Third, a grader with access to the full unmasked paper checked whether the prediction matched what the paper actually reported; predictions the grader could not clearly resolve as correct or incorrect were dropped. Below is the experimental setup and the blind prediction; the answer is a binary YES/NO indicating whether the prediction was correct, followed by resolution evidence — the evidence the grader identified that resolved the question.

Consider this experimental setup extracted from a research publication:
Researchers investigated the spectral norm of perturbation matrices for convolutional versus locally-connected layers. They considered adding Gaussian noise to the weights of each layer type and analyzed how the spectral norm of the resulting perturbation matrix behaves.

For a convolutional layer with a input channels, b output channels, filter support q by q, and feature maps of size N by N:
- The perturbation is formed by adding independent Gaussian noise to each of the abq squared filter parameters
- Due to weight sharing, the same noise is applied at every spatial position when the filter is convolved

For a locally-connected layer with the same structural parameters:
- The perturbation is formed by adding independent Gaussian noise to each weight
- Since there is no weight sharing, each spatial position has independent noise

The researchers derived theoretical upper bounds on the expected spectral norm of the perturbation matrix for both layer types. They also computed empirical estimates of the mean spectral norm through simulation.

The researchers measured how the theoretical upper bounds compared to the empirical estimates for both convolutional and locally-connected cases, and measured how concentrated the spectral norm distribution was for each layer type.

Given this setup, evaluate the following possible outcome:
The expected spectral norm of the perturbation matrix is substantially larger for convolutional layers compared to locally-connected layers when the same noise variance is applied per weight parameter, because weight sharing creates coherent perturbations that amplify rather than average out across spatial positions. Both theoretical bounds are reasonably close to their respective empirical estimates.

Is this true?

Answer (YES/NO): NO